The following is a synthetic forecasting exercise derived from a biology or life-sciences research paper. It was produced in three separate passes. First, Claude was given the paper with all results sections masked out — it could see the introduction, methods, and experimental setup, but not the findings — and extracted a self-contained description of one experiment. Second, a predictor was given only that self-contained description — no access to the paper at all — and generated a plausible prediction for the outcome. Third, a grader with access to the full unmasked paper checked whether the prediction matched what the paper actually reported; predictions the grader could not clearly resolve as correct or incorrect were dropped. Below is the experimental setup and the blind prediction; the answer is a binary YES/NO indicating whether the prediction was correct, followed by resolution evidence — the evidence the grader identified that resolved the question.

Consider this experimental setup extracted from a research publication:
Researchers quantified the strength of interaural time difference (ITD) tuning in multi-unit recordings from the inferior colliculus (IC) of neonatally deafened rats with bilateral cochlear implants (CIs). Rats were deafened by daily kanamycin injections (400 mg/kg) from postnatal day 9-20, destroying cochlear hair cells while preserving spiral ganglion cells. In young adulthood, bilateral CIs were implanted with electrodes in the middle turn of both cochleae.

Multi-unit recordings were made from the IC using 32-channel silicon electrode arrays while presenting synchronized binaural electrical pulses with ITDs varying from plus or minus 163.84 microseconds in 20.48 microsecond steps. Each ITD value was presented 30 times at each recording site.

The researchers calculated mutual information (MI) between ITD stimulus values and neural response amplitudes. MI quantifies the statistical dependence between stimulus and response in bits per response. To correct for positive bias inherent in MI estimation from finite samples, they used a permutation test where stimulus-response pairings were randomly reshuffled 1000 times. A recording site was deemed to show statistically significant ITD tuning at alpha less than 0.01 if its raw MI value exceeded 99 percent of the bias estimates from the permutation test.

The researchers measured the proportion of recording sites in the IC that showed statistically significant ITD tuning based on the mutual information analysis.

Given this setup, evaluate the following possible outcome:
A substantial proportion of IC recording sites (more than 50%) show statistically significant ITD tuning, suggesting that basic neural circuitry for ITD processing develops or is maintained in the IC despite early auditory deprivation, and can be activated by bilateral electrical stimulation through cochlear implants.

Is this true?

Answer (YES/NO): YES